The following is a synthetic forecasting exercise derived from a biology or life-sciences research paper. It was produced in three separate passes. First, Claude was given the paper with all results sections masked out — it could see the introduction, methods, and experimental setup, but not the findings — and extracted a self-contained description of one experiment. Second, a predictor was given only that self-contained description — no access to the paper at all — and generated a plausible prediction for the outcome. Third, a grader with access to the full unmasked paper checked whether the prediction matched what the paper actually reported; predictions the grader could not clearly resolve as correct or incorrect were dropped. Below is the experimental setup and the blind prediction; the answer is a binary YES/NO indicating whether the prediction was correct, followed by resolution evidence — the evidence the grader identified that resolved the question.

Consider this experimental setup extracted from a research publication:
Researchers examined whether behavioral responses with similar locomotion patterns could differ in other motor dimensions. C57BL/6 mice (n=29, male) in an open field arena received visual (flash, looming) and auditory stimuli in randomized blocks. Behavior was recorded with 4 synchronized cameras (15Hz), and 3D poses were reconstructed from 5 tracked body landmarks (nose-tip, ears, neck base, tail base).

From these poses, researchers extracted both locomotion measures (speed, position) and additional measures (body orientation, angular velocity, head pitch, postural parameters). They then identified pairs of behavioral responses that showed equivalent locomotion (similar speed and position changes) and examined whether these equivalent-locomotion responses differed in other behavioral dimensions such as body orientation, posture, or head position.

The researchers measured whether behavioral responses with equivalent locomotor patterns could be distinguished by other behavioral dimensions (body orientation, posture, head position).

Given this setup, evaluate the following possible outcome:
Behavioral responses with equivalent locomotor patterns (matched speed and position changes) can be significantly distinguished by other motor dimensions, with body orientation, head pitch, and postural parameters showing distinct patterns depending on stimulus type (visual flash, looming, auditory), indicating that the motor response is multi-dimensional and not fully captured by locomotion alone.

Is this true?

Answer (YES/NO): YES